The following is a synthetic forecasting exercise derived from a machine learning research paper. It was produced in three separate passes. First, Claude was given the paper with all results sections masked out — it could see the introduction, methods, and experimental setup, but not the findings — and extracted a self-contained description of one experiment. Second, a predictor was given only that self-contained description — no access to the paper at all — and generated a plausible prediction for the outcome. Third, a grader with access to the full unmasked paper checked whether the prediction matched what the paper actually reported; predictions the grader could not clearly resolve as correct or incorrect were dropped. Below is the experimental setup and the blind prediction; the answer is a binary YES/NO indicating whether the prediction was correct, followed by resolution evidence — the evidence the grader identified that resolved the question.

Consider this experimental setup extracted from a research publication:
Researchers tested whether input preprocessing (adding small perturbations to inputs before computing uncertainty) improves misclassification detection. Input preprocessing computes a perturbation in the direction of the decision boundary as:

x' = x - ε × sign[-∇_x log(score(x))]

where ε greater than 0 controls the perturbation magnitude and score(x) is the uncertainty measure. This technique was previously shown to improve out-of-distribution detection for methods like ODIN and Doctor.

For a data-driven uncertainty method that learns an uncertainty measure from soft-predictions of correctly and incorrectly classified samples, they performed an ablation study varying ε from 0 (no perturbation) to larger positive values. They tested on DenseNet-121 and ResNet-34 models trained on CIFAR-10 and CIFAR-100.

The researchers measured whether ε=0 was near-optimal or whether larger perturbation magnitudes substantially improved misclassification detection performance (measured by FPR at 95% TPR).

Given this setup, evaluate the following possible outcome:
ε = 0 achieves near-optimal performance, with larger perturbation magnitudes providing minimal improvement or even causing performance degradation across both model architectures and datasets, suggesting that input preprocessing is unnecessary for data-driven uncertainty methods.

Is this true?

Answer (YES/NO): YES